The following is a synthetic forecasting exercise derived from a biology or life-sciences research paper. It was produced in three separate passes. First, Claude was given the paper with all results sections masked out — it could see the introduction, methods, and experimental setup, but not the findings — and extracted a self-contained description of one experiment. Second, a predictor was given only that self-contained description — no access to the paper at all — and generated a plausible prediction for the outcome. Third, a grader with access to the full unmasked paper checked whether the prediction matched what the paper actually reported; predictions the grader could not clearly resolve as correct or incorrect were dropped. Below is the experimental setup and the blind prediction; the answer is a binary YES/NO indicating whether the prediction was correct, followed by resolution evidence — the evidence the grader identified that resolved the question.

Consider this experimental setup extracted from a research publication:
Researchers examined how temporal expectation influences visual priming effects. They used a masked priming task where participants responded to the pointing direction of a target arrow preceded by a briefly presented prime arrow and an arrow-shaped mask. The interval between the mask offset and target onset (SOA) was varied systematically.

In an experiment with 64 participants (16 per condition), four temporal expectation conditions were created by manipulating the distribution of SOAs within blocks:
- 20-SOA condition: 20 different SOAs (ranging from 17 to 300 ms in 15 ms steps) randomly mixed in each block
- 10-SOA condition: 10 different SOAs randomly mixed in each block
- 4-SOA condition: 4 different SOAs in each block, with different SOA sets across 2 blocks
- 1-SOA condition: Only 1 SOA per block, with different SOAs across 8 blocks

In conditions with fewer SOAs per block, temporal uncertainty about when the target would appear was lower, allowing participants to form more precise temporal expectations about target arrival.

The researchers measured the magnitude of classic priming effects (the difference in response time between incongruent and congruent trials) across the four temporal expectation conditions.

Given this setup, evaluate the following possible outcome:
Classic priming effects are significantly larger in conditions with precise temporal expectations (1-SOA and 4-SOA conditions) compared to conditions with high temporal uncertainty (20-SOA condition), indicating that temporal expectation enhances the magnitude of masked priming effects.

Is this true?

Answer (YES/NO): NO